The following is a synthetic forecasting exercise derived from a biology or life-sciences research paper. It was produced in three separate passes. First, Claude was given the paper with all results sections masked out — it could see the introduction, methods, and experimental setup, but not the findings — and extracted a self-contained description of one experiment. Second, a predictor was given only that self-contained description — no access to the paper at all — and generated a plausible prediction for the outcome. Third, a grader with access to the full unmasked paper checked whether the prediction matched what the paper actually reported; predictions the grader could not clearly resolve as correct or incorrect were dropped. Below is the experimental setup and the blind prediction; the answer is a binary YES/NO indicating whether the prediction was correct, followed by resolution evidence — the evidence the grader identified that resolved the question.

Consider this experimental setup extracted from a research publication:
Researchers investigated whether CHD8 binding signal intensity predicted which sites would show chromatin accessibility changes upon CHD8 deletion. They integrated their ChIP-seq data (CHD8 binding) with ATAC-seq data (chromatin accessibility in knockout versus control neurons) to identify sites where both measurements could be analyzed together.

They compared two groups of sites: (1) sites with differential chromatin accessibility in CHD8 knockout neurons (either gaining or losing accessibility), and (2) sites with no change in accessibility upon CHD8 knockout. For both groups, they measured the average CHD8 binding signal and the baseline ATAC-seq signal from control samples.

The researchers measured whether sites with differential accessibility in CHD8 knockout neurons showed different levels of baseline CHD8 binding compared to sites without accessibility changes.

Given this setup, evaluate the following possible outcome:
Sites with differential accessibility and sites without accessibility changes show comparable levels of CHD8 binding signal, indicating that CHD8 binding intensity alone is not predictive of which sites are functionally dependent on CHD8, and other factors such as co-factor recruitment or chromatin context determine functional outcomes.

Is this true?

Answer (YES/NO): NO